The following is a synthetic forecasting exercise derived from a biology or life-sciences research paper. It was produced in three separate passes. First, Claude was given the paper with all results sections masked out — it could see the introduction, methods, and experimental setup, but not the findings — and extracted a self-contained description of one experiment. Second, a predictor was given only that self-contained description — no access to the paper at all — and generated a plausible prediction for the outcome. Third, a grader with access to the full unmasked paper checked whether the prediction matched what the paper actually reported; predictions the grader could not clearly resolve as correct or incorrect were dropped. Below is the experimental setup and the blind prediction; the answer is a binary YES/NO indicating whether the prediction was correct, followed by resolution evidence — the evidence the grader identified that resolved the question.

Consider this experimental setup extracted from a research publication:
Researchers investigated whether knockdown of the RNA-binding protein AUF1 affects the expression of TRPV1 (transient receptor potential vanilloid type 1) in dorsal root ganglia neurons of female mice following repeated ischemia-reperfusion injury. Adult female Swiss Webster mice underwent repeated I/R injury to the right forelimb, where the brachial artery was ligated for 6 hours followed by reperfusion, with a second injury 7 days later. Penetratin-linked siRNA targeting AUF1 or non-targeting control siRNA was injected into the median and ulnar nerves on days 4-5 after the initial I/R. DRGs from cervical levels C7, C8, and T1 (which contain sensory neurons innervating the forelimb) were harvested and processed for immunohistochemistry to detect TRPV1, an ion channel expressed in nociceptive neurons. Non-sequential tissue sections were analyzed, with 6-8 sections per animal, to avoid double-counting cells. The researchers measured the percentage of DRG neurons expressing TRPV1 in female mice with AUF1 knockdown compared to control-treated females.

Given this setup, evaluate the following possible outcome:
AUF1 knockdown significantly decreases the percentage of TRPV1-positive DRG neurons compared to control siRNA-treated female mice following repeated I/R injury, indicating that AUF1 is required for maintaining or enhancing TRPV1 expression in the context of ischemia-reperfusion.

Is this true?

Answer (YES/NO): YES